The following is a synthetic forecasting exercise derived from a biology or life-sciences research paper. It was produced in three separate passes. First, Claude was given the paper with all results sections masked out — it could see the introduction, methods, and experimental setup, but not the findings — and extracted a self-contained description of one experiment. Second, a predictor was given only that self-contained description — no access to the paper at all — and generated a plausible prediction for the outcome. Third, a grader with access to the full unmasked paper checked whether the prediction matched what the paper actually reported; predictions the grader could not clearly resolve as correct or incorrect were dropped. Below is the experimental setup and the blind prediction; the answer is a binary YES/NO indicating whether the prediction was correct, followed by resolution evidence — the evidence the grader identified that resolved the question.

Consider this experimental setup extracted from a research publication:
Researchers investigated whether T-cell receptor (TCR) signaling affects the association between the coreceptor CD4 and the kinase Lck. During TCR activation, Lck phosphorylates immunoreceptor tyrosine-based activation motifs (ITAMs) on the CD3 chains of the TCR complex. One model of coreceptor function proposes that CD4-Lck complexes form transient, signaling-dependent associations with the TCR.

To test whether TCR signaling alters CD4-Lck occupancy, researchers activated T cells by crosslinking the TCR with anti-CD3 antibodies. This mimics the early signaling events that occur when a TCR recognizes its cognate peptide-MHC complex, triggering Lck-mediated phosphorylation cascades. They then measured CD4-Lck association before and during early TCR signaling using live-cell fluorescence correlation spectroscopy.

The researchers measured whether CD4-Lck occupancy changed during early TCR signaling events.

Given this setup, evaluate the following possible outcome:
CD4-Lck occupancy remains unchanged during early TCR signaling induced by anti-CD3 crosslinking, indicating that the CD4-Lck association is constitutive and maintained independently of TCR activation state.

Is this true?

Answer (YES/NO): YES